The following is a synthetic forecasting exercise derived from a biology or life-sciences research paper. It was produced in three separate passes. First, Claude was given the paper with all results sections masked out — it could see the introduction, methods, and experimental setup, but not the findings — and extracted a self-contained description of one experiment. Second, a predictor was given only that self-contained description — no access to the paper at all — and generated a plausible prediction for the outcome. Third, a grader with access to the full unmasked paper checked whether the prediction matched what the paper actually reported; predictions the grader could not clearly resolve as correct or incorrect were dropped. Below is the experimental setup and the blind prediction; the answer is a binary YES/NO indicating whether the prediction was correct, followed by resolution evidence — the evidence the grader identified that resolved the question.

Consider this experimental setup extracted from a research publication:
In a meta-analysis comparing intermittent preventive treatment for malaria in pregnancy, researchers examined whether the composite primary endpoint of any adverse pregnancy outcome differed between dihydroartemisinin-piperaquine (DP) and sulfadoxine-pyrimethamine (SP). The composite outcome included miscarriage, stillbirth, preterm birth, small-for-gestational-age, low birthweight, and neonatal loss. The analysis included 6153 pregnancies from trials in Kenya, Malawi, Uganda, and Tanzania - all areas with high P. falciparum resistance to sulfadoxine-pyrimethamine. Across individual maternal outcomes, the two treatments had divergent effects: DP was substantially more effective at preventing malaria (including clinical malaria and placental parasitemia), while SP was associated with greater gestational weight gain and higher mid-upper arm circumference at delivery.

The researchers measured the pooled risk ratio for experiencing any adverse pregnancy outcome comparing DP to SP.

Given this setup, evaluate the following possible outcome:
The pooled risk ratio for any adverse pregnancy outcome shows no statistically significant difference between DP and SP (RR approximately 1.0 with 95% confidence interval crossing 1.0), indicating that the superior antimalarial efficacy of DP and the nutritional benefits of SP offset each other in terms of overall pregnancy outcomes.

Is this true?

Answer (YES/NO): YES